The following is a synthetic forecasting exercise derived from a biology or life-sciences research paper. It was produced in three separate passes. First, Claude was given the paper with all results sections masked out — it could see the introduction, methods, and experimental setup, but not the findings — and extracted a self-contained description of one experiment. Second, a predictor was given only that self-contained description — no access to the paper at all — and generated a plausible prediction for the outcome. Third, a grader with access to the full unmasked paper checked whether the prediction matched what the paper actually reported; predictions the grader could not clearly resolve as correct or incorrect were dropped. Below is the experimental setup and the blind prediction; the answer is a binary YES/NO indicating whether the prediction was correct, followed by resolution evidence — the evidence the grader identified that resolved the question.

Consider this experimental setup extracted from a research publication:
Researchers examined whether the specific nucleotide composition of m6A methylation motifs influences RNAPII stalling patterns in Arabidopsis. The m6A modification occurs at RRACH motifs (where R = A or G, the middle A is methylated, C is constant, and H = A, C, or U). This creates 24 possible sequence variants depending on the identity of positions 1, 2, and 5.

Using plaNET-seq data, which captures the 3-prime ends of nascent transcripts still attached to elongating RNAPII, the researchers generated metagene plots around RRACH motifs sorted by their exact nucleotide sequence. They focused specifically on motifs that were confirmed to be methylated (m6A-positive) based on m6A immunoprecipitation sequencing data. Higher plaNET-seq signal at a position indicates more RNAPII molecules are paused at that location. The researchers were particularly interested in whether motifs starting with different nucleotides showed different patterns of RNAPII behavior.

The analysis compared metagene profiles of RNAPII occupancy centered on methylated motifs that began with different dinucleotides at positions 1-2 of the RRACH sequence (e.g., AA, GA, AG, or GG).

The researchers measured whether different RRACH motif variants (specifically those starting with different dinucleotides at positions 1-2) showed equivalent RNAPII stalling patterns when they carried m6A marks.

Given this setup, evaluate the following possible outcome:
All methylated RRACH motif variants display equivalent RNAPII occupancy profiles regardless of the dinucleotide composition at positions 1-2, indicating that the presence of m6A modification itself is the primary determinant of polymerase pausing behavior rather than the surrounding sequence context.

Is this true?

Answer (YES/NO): NO